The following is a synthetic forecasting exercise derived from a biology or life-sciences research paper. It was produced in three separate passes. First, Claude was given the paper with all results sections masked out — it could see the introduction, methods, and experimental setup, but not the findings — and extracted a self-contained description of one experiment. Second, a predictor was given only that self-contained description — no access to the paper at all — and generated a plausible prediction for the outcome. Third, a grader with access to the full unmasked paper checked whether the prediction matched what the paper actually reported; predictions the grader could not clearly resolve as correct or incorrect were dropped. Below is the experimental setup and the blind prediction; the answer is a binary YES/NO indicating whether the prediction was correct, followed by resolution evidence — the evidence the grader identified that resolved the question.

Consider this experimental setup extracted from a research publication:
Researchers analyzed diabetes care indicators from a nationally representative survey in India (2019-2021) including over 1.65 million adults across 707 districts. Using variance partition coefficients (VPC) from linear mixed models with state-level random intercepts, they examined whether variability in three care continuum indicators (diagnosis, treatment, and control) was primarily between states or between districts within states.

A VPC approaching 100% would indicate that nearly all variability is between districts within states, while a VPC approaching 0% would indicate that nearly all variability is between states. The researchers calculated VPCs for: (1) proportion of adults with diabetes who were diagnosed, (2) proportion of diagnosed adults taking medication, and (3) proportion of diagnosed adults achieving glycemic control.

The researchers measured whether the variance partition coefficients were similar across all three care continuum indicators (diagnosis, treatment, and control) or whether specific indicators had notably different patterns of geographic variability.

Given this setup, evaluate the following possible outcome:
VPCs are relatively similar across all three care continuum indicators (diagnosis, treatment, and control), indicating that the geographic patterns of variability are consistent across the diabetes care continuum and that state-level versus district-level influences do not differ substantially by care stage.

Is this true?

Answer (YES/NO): NO